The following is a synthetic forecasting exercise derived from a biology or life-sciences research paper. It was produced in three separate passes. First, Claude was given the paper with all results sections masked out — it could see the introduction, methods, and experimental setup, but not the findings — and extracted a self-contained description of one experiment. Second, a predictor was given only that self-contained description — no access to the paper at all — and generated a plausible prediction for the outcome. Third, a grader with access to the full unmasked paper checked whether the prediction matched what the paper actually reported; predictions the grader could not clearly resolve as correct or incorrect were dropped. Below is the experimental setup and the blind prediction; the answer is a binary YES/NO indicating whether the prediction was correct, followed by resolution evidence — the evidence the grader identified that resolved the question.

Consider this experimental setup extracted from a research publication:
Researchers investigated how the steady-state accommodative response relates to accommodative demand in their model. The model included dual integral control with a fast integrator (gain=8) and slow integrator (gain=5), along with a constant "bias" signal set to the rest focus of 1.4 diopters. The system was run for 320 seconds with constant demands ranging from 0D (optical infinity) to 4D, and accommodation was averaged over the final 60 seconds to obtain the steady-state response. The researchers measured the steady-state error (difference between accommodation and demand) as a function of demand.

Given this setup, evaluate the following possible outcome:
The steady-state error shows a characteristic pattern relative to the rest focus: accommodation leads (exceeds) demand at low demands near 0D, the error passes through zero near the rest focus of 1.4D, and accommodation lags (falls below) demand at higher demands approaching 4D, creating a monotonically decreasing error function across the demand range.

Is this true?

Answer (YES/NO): YES